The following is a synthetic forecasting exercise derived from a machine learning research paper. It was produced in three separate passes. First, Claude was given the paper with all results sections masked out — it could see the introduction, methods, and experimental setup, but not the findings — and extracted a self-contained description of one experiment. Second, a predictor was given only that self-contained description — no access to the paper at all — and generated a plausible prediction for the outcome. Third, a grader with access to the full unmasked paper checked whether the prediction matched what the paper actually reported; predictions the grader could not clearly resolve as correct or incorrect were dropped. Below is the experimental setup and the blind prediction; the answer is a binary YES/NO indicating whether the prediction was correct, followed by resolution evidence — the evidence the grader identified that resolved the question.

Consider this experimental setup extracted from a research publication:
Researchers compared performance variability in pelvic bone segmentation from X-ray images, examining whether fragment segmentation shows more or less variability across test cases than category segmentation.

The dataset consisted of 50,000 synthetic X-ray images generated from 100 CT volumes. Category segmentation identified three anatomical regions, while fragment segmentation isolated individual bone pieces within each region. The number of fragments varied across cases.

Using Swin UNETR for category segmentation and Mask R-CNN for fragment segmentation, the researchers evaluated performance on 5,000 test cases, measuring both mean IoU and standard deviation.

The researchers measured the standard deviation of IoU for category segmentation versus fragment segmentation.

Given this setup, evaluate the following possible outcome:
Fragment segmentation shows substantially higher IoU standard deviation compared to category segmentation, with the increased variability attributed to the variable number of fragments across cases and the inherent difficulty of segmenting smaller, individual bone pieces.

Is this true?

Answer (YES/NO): NO